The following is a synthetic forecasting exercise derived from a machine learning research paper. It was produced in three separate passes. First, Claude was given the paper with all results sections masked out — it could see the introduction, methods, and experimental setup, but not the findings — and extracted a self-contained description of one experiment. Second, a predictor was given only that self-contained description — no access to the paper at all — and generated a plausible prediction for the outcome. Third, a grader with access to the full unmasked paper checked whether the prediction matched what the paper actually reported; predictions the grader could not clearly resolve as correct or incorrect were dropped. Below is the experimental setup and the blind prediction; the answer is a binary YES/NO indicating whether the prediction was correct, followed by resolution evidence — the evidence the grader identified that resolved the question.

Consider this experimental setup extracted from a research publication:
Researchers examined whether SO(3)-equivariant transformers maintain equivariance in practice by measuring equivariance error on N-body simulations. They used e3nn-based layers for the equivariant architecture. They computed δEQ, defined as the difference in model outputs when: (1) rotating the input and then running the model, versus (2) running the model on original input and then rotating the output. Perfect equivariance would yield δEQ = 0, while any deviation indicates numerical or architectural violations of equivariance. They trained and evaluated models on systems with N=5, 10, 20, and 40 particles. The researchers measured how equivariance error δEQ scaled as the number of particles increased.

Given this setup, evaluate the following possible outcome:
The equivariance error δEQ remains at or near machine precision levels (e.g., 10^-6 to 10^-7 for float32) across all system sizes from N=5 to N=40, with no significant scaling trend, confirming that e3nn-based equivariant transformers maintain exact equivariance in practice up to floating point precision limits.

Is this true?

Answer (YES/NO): NO